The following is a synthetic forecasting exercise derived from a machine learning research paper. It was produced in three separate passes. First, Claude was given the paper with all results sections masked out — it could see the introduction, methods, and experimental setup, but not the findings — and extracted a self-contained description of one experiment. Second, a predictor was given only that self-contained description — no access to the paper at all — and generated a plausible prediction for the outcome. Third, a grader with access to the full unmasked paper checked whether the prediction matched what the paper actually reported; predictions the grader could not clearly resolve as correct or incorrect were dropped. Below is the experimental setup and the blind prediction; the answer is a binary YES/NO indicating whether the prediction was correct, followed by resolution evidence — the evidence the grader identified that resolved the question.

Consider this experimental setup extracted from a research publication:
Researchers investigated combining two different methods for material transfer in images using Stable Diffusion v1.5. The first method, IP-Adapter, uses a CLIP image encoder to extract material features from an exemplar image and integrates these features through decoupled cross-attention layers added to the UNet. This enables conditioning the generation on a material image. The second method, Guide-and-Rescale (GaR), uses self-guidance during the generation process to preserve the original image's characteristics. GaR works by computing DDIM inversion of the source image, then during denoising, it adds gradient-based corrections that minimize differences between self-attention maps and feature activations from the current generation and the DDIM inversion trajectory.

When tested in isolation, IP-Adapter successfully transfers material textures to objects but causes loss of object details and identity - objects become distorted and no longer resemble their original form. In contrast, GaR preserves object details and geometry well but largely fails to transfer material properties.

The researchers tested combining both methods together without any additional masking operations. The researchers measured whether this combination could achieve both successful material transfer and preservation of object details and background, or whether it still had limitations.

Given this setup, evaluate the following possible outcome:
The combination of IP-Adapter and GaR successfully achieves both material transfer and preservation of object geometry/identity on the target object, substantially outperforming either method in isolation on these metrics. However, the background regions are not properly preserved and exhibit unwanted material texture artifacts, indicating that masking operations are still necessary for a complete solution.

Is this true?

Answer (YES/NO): YES